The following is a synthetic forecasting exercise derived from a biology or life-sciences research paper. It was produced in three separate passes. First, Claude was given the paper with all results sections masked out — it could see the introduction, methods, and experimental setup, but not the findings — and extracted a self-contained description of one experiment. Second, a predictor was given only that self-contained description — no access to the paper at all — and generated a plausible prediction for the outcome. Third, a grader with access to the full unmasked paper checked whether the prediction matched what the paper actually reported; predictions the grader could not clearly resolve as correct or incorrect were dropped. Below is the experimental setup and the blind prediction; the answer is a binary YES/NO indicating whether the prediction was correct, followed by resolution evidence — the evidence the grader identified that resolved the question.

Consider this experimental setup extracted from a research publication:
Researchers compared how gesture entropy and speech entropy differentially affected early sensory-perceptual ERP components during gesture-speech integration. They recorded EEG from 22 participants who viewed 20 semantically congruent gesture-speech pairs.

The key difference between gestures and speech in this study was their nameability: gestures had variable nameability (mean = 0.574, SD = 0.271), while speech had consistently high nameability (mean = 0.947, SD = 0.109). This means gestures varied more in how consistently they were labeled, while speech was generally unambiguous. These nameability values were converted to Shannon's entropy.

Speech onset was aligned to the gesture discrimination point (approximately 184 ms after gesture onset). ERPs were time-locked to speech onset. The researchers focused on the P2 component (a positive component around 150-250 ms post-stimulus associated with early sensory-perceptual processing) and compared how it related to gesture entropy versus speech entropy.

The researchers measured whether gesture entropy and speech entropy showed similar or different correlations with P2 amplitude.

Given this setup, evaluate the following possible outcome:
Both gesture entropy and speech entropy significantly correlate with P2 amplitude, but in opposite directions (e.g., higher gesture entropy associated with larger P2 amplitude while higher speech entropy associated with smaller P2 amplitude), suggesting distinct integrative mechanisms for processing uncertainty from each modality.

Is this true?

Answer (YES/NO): NO